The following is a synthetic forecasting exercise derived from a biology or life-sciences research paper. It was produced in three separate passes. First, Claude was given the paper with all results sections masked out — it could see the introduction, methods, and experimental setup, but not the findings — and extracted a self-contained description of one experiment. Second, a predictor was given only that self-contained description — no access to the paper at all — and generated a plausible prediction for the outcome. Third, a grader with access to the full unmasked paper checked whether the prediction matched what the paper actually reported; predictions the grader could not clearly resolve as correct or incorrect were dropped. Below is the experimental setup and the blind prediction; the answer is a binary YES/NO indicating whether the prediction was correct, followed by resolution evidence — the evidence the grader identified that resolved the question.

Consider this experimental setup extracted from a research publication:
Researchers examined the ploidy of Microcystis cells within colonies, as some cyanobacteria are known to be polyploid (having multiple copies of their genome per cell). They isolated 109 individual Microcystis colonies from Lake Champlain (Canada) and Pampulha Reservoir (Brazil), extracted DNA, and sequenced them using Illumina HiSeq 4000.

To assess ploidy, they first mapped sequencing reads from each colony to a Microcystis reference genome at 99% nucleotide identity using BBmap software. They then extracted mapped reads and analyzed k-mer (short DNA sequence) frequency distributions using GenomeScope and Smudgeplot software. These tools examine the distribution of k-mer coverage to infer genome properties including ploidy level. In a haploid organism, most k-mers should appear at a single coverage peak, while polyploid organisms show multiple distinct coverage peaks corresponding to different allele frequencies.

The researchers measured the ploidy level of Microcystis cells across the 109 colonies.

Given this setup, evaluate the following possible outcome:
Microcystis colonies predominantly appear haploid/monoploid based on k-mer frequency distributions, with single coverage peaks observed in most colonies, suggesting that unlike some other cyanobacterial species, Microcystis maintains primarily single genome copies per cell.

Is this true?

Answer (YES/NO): YES